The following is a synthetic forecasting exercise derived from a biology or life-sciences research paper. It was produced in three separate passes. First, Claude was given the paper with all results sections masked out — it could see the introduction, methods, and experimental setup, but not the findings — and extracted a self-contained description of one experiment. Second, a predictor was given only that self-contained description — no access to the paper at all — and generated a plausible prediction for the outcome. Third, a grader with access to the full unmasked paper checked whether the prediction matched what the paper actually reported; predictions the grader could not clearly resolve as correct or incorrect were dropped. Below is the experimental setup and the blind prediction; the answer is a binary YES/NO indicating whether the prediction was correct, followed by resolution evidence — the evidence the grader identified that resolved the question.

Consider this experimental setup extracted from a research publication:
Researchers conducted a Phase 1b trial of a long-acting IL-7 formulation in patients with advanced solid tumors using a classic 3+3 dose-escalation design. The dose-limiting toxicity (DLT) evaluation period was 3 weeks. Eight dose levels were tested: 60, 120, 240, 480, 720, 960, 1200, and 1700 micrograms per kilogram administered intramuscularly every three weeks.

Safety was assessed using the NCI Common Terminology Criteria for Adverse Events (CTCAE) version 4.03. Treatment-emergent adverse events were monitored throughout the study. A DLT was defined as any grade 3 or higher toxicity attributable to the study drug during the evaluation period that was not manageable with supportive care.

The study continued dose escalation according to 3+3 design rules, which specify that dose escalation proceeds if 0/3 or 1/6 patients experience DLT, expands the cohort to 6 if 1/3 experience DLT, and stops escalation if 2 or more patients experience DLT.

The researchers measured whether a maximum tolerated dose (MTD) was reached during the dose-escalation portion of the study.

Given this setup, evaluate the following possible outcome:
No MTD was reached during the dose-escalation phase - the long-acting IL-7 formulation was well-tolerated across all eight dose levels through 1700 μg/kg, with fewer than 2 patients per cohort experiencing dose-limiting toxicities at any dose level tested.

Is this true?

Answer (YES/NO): NO